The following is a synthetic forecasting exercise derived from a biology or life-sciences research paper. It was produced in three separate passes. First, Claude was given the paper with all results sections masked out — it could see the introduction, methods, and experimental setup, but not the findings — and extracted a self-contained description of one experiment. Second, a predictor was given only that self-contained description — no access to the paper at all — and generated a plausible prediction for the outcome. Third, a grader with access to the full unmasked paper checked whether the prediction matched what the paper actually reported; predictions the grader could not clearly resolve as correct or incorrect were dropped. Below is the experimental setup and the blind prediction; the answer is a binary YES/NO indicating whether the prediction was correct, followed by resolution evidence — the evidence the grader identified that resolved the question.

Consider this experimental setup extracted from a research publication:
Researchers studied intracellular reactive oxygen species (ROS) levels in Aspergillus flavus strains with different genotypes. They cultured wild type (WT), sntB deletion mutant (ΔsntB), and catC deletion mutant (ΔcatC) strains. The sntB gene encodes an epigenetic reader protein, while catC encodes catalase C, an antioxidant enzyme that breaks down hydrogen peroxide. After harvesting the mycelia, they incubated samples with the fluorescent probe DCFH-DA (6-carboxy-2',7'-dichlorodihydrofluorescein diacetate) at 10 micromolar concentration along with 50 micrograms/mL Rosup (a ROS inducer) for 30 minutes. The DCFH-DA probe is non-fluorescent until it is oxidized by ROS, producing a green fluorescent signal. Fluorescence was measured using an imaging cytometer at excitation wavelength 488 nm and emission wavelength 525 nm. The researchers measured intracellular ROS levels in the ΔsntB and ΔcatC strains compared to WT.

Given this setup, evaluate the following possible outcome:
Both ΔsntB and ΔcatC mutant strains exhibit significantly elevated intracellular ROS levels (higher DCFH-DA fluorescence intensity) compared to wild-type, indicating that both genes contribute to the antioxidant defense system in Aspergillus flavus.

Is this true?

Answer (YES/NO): YES